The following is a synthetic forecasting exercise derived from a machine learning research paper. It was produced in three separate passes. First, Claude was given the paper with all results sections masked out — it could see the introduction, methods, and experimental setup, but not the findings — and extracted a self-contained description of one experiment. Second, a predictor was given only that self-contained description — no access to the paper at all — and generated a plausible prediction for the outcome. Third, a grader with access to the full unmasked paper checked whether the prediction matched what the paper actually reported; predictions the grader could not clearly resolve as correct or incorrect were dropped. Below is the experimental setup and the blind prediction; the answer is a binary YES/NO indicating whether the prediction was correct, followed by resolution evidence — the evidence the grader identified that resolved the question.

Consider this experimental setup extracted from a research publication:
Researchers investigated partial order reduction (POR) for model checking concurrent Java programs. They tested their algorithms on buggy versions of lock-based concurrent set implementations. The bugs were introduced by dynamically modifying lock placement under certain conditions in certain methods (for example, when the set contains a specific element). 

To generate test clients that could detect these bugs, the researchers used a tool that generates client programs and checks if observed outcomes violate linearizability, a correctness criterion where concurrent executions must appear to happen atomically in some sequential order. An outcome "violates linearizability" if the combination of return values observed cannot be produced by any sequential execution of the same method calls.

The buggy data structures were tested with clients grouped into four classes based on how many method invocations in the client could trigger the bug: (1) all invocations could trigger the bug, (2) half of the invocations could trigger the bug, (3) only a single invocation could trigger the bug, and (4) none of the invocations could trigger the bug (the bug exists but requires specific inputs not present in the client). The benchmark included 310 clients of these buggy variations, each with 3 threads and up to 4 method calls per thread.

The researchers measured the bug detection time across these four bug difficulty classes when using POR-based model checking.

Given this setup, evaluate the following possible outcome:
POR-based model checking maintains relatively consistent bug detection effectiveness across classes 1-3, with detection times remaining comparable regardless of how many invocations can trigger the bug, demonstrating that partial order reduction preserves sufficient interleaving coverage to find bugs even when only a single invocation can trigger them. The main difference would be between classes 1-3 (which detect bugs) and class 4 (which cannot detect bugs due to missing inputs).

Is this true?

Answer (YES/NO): YES